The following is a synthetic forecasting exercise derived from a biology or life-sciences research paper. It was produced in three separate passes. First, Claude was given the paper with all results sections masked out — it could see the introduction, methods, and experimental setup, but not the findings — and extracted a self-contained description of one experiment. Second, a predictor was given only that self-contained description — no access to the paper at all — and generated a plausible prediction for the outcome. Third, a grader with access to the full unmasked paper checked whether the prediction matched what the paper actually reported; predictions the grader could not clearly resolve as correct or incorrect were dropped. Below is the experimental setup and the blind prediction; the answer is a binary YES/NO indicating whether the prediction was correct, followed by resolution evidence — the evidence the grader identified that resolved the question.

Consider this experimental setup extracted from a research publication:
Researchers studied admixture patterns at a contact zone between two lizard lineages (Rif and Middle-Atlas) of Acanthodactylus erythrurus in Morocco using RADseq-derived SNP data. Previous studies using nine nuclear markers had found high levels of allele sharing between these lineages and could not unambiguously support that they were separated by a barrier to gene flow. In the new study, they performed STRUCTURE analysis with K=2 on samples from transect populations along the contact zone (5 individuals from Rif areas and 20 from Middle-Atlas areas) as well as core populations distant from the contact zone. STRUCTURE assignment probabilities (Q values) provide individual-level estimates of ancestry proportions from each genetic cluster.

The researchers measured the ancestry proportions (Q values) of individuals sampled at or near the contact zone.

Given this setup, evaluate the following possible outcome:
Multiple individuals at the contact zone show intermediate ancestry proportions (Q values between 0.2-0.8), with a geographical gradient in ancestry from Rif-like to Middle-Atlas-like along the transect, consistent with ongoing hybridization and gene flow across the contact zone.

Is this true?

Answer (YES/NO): NO